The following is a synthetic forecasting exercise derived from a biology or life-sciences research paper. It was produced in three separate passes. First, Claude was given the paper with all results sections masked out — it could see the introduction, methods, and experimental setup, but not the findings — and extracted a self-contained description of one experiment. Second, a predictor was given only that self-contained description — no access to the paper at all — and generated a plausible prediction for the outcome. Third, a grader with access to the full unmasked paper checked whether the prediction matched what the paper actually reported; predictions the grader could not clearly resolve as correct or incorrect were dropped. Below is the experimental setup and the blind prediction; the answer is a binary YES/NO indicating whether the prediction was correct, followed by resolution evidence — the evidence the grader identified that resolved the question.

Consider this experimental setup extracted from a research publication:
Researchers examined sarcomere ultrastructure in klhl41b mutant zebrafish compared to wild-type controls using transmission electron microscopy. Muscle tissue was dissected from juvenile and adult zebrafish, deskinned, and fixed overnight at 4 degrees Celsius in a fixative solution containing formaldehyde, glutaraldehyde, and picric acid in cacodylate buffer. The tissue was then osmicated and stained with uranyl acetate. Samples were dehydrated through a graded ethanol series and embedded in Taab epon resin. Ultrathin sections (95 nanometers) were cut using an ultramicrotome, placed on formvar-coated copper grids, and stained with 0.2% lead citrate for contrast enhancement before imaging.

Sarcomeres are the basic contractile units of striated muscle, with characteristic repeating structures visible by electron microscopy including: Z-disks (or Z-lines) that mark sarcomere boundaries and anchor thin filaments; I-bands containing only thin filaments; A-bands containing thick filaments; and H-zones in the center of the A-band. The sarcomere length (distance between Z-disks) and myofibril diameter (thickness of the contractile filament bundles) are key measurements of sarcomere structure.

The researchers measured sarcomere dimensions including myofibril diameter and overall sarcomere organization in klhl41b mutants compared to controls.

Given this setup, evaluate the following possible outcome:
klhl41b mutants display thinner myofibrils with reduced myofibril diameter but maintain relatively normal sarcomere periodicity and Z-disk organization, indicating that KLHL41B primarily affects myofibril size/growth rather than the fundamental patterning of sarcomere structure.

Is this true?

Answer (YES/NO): NO